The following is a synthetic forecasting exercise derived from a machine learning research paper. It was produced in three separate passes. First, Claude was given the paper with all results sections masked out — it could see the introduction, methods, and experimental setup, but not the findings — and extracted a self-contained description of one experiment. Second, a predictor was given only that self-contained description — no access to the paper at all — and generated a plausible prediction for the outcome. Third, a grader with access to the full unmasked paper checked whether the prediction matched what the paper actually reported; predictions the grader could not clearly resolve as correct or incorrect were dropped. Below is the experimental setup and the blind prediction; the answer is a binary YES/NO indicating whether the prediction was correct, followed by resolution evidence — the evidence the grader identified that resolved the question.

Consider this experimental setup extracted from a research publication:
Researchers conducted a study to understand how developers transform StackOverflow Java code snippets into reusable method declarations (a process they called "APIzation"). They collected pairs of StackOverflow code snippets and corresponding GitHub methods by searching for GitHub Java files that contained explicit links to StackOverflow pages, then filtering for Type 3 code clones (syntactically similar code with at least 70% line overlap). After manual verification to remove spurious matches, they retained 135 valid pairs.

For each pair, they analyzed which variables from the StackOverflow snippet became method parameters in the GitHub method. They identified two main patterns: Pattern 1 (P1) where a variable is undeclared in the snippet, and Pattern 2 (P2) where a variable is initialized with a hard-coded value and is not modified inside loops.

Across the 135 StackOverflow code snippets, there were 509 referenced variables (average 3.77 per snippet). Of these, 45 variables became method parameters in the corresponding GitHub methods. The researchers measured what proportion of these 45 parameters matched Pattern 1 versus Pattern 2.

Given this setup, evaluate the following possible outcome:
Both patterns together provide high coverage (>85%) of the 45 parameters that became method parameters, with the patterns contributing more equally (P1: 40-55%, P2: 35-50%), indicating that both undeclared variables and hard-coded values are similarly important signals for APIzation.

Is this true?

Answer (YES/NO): NO